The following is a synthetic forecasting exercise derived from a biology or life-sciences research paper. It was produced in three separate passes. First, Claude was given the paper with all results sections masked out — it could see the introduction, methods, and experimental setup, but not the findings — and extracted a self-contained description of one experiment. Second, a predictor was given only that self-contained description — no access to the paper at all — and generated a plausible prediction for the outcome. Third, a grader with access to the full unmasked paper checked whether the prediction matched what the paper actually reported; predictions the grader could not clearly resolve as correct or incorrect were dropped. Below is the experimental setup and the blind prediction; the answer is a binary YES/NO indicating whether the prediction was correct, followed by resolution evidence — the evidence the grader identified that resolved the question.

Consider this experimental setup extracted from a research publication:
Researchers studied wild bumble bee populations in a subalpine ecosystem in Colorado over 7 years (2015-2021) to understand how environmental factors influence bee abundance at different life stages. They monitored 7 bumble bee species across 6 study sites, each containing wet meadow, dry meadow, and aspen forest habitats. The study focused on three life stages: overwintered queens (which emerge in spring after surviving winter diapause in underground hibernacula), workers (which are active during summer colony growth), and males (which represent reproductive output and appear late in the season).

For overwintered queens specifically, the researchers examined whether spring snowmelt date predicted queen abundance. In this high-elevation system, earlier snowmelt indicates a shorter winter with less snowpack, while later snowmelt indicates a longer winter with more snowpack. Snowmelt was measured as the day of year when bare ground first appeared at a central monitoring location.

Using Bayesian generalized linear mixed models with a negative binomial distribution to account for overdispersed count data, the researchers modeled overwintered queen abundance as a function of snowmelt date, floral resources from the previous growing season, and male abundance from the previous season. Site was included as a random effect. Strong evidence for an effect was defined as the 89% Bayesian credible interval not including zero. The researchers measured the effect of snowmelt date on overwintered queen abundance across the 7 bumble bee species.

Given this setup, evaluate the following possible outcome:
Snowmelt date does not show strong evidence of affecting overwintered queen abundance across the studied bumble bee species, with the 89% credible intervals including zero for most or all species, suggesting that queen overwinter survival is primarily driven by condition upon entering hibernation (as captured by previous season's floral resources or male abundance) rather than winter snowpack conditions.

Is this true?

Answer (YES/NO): NO